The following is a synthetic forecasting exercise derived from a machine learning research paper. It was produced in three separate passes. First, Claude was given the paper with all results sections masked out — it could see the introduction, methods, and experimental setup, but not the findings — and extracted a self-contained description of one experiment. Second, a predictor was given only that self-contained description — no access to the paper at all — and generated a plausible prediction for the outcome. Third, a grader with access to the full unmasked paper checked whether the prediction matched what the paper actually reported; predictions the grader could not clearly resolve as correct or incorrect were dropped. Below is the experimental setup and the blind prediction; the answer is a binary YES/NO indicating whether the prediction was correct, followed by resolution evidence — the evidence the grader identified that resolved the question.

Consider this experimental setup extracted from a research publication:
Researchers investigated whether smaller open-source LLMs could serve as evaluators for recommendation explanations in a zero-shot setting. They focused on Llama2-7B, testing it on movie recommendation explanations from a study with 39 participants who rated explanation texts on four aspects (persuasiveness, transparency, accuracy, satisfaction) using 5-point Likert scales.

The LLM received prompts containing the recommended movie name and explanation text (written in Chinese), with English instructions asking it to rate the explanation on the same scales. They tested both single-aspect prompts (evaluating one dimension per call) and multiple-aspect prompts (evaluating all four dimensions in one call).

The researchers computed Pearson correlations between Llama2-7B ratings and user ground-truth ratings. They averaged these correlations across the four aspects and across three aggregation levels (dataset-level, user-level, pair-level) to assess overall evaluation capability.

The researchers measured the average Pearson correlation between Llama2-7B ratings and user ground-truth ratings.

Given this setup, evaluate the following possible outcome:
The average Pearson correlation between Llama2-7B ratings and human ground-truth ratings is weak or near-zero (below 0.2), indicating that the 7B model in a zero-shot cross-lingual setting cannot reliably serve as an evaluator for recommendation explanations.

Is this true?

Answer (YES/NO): YES